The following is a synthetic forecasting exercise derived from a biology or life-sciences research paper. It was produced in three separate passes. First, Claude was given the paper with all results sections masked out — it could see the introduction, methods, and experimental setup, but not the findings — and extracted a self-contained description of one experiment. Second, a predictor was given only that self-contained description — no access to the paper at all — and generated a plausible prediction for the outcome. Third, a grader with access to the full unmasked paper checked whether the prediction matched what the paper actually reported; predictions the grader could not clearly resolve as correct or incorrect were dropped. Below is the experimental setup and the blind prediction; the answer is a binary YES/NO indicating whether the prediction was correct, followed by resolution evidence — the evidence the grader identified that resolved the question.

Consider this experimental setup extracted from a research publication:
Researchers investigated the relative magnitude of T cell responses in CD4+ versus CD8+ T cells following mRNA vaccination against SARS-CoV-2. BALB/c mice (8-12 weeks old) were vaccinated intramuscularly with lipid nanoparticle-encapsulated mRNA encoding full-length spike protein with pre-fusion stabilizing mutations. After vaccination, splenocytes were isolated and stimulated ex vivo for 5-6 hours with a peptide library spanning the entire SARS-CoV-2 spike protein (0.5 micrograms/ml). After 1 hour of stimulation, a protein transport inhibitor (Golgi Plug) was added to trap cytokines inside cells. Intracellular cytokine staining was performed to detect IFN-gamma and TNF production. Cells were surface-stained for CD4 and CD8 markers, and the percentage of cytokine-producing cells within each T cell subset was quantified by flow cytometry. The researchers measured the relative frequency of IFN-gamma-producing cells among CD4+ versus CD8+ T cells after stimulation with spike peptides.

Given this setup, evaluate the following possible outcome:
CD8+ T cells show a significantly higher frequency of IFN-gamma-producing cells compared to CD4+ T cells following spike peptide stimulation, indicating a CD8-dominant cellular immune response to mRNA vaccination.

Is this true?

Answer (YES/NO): YES